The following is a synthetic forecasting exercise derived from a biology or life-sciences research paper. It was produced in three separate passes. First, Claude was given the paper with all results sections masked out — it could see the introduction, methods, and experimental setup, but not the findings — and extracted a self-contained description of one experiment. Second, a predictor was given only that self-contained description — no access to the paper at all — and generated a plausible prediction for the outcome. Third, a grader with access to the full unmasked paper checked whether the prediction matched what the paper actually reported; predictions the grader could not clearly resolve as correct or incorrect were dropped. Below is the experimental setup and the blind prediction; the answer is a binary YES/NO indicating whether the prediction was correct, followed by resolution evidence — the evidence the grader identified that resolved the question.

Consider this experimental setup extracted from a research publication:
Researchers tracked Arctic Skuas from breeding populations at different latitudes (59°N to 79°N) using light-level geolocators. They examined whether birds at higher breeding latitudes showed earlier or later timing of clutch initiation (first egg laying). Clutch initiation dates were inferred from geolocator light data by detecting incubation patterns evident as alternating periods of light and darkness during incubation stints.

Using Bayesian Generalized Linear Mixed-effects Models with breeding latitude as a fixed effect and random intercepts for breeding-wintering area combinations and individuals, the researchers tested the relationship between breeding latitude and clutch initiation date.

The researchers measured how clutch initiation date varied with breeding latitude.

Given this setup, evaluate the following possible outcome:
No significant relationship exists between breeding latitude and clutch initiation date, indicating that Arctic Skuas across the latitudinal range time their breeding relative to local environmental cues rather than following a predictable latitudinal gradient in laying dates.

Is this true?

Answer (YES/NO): NO